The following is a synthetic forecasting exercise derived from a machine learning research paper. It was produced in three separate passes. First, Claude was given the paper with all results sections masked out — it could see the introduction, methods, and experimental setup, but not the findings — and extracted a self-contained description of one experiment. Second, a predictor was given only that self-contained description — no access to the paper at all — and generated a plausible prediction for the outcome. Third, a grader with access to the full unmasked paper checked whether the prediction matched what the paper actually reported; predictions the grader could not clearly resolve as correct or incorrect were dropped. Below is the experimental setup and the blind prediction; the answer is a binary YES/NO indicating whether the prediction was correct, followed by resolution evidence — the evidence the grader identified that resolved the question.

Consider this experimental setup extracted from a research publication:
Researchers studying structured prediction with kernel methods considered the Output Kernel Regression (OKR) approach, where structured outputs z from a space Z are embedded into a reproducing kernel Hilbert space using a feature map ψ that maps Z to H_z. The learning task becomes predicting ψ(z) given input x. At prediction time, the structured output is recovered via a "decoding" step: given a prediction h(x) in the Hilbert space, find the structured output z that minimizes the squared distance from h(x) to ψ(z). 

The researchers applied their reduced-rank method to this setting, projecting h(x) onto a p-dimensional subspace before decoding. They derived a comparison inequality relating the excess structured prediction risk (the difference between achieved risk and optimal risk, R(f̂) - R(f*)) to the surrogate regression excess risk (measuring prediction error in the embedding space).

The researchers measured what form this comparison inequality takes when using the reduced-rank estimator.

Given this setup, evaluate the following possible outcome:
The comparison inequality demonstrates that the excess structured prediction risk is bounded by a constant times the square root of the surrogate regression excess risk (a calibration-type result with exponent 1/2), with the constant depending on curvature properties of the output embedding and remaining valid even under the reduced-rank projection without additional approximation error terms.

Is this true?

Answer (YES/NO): NO